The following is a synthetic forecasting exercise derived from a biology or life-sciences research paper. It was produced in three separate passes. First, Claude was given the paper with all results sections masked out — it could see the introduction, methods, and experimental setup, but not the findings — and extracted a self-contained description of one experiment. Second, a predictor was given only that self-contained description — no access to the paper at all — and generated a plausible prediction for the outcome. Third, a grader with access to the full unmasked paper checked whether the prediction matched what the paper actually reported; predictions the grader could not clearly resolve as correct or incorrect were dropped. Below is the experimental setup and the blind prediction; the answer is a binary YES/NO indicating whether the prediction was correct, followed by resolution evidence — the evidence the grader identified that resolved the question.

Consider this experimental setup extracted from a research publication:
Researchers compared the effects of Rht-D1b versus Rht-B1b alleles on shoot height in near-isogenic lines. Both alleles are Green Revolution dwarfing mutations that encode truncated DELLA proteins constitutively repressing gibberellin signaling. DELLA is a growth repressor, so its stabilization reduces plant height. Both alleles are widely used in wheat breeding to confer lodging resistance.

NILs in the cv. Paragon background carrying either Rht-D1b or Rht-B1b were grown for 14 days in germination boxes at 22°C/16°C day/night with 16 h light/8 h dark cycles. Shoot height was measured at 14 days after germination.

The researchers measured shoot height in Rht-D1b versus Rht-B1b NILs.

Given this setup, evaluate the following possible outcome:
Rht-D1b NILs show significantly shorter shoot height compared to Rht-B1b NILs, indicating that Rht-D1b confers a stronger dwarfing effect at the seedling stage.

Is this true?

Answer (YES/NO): NO